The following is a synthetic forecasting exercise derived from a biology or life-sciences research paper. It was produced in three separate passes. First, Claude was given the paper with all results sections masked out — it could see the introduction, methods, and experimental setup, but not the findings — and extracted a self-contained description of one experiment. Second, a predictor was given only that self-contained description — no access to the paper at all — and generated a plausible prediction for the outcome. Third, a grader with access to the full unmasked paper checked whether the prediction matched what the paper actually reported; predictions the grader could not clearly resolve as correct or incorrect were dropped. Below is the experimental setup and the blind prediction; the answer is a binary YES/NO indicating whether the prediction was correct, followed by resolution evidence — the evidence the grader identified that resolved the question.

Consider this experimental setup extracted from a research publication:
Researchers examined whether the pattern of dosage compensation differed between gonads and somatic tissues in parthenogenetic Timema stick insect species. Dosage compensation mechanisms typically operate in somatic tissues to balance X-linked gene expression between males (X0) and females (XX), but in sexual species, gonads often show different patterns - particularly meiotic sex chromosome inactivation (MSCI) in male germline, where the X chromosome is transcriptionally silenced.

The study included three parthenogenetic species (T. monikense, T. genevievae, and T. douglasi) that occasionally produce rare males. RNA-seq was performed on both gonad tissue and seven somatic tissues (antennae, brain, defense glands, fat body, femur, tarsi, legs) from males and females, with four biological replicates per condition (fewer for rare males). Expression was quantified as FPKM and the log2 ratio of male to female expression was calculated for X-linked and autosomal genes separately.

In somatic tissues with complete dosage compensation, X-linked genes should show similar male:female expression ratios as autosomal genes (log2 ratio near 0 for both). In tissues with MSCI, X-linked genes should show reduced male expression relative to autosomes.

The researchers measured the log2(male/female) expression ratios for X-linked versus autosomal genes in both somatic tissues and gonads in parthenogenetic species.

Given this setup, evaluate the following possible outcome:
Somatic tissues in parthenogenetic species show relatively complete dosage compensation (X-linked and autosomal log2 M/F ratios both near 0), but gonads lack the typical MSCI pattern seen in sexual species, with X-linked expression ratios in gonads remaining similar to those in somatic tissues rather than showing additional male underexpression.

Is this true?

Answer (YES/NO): NO